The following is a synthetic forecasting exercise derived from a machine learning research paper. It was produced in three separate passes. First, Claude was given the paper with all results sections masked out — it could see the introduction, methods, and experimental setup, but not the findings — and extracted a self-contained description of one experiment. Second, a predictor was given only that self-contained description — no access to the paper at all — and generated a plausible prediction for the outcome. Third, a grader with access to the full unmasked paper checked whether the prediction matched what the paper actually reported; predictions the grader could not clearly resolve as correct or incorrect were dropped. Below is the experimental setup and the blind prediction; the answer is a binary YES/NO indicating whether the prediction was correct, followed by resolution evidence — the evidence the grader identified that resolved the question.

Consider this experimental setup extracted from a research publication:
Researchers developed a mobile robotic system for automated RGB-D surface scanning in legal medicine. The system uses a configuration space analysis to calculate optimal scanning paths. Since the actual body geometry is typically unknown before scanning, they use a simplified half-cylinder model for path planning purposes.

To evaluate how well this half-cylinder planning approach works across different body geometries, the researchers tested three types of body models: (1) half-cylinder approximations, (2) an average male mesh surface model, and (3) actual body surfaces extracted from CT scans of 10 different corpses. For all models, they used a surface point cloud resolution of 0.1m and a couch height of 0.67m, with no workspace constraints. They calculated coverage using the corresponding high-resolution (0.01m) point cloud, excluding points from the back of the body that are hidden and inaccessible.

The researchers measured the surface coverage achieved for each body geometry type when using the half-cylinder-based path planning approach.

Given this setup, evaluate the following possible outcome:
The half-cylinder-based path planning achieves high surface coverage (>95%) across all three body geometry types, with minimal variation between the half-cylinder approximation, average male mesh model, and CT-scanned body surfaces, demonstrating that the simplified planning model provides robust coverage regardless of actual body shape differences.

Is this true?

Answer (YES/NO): NO